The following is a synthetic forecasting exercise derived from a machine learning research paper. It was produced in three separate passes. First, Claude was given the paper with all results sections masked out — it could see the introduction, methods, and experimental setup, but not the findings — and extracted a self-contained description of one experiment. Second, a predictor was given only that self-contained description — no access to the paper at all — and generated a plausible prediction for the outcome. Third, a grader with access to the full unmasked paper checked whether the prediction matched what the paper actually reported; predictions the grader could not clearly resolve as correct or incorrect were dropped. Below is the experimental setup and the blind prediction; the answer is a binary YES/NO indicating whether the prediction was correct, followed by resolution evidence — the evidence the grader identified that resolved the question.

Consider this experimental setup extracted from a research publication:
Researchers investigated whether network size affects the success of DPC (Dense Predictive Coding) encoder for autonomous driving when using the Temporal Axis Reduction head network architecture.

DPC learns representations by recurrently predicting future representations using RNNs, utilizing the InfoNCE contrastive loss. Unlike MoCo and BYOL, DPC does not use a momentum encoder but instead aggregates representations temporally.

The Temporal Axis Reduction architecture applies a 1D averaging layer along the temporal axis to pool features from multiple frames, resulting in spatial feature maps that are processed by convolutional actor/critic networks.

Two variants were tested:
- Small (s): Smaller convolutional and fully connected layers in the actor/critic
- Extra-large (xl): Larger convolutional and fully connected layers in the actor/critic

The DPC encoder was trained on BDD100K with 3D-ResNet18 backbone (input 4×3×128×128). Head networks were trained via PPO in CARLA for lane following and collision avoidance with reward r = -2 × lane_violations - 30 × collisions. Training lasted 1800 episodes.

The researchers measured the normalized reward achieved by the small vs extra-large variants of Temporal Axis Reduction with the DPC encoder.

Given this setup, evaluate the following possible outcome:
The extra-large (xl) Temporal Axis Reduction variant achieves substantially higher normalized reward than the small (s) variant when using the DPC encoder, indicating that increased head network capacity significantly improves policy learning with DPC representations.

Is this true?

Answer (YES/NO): YES